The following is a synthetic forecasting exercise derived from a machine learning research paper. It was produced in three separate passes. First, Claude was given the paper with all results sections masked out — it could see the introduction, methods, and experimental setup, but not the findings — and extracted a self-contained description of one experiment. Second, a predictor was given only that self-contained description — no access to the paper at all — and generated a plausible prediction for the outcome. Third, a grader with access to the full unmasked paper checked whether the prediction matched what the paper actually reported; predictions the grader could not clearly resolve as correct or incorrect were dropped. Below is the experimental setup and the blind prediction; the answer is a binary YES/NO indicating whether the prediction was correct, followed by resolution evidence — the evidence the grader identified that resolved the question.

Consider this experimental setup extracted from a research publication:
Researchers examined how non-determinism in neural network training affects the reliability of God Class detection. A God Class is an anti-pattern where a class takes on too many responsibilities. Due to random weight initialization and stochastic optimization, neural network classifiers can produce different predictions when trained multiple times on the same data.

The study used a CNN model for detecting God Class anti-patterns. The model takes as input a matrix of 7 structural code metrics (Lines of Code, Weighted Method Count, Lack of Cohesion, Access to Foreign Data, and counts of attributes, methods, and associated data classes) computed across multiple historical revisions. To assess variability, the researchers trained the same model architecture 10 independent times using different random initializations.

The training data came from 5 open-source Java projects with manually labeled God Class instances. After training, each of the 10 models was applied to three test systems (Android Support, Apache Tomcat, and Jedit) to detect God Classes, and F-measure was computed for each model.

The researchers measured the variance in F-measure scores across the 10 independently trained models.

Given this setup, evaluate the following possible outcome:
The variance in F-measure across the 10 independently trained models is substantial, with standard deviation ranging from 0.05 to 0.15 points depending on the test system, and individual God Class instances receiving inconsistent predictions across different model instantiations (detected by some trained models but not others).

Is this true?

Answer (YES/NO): NO